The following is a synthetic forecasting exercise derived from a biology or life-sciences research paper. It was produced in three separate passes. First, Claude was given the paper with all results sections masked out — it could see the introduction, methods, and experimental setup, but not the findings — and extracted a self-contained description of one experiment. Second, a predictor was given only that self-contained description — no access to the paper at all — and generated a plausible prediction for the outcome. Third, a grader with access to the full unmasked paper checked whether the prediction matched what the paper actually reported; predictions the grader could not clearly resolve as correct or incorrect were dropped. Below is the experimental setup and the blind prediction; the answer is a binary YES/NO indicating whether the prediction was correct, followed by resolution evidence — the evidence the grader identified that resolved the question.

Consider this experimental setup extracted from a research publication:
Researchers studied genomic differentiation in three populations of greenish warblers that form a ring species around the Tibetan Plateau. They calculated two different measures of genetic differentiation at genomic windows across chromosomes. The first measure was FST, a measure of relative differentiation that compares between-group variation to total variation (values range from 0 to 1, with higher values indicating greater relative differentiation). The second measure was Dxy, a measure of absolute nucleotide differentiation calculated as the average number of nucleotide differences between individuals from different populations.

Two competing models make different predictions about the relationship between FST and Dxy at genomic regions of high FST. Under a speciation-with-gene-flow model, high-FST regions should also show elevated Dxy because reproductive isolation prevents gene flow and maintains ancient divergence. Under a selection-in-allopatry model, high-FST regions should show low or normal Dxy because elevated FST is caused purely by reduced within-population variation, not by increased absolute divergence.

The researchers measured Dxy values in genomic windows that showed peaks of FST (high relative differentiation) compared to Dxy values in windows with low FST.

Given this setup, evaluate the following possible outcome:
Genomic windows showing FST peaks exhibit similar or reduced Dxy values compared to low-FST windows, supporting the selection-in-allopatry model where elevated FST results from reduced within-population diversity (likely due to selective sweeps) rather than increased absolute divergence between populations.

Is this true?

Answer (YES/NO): YES